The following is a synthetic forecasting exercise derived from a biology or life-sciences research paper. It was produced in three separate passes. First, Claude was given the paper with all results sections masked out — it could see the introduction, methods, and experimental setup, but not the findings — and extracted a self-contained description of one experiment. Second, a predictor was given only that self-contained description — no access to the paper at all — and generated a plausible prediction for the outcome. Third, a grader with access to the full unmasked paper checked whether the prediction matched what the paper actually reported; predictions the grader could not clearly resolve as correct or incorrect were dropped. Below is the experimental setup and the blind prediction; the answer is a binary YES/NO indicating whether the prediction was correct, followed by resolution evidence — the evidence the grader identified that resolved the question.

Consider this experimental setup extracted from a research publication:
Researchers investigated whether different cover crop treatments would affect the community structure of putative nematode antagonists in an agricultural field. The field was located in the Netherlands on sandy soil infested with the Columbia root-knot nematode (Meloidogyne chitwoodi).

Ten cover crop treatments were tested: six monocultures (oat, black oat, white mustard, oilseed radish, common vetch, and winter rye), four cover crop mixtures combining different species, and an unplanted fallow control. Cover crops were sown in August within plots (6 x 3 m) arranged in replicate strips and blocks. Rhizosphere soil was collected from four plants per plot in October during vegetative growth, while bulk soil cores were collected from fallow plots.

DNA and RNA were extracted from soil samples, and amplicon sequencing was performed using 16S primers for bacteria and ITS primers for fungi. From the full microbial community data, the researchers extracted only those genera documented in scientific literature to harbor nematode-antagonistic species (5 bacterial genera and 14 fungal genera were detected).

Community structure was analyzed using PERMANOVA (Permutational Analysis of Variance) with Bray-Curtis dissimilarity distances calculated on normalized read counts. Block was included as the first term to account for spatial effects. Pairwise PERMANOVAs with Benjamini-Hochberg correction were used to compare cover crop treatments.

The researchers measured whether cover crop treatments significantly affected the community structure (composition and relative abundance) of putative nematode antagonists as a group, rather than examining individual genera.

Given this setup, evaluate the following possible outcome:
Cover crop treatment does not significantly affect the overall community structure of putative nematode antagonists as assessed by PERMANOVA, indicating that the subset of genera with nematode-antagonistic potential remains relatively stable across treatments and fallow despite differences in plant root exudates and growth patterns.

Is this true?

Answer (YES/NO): NO